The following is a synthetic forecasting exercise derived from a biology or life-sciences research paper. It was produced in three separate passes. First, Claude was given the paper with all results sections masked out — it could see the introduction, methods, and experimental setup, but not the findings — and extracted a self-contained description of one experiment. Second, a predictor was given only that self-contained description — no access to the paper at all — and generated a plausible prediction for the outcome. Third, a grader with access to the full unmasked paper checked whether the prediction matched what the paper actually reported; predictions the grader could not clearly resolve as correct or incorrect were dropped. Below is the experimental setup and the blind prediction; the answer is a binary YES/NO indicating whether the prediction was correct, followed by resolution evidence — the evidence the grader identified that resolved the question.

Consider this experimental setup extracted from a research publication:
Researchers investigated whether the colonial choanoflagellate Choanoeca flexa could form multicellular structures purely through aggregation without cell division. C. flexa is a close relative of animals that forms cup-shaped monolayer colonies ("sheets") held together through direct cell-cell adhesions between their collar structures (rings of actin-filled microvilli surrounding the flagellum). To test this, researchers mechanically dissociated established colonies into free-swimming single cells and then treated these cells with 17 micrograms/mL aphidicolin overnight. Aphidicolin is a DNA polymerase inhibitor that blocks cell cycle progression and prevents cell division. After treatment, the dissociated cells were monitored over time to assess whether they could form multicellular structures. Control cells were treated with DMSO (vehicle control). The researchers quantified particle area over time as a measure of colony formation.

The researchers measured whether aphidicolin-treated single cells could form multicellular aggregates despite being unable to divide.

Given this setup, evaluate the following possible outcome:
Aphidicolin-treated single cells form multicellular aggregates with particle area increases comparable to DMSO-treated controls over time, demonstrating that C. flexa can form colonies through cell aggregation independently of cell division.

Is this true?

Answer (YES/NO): YES